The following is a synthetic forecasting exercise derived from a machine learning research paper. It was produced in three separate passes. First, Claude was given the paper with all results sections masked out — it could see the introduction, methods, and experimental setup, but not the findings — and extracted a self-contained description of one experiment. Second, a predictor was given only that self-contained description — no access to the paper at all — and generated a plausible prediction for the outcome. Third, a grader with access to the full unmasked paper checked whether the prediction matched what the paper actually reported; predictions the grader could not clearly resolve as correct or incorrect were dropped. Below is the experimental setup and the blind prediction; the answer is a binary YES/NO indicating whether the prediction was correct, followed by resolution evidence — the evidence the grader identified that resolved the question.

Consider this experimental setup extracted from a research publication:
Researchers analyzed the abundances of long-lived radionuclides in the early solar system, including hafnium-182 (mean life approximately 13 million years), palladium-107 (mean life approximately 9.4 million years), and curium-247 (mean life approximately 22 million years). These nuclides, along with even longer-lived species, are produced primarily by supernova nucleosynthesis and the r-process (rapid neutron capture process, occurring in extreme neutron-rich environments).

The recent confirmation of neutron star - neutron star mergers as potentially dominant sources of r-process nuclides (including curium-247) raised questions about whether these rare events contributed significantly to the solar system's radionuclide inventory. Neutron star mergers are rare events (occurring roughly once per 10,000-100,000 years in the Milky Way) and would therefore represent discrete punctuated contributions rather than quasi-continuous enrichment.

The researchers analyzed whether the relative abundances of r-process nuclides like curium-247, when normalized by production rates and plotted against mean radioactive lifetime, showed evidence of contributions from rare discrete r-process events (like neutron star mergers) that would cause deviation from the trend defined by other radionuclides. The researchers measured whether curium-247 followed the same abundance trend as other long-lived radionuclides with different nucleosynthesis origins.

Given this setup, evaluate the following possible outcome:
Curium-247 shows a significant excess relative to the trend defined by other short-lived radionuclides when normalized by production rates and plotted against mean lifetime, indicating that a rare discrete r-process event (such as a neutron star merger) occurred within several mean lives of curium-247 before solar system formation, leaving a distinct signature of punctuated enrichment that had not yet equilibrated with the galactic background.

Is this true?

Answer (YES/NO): NO